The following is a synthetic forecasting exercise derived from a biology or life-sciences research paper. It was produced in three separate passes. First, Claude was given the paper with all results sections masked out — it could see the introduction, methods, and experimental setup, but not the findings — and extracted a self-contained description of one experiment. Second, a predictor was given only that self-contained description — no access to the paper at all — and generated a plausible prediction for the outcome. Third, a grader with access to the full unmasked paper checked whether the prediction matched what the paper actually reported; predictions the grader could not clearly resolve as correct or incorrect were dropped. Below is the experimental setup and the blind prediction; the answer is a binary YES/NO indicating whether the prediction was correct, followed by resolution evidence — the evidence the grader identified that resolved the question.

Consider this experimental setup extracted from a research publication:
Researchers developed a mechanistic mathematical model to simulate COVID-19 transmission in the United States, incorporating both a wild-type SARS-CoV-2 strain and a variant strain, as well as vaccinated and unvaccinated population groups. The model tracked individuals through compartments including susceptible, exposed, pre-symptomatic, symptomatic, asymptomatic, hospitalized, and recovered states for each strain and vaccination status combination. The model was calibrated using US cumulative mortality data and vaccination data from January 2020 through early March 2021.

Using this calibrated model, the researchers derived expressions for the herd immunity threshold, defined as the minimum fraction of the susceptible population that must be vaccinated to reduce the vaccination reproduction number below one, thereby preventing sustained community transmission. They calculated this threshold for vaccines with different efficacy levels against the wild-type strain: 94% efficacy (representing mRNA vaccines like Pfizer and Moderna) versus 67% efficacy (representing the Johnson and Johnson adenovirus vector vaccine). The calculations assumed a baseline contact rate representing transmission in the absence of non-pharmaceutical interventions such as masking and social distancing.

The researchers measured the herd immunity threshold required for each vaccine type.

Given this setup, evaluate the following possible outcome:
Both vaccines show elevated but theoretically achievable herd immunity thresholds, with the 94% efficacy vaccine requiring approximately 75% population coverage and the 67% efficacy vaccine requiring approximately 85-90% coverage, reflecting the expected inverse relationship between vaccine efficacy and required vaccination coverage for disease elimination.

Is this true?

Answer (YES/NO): NO